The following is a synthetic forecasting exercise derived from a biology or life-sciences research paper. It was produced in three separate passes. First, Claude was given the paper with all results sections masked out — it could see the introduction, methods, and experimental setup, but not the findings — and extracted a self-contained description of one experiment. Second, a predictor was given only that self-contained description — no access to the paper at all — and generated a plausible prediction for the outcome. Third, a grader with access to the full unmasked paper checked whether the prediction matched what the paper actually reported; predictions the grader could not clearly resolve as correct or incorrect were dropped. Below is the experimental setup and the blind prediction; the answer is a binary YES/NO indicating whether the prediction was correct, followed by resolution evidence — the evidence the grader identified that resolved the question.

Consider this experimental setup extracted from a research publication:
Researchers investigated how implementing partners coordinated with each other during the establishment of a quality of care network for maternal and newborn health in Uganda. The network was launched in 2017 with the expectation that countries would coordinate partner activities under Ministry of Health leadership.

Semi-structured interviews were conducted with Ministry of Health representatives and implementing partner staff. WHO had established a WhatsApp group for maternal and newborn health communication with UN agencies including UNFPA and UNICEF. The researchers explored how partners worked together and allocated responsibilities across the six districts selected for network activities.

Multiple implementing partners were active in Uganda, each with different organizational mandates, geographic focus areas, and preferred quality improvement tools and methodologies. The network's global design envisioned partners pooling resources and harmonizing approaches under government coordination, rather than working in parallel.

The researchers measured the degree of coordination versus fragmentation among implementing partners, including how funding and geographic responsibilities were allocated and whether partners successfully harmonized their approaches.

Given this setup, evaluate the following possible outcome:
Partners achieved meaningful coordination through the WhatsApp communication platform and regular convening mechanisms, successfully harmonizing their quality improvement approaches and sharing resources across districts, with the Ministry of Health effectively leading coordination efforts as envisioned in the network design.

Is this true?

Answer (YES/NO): NO